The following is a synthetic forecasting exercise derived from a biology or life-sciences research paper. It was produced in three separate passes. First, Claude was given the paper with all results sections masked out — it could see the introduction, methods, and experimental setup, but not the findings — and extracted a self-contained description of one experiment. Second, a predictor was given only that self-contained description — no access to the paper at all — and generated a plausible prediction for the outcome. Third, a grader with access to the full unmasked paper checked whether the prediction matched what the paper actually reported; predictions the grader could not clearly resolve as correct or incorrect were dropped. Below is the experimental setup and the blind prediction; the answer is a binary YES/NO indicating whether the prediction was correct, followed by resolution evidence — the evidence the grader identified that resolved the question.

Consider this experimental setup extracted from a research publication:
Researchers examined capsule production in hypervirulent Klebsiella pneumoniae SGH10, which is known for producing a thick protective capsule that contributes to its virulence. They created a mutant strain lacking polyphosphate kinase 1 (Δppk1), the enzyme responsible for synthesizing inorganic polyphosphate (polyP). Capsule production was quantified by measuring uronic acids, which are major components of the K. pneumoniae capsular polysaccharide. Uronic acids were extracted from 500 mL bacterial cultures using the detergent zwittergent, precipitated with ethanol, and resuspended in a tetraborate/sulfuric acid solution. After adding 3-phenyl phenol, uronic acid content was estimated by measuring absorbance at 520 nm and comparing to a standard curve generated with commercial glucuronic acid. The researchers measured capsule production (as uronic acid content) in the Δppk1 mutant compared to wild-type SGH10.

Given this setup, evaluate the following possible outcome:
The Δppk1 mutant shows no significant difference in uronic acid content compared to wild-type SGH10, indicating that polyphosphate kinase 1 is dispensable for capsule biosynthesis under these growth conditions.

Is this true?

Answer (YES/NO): NO